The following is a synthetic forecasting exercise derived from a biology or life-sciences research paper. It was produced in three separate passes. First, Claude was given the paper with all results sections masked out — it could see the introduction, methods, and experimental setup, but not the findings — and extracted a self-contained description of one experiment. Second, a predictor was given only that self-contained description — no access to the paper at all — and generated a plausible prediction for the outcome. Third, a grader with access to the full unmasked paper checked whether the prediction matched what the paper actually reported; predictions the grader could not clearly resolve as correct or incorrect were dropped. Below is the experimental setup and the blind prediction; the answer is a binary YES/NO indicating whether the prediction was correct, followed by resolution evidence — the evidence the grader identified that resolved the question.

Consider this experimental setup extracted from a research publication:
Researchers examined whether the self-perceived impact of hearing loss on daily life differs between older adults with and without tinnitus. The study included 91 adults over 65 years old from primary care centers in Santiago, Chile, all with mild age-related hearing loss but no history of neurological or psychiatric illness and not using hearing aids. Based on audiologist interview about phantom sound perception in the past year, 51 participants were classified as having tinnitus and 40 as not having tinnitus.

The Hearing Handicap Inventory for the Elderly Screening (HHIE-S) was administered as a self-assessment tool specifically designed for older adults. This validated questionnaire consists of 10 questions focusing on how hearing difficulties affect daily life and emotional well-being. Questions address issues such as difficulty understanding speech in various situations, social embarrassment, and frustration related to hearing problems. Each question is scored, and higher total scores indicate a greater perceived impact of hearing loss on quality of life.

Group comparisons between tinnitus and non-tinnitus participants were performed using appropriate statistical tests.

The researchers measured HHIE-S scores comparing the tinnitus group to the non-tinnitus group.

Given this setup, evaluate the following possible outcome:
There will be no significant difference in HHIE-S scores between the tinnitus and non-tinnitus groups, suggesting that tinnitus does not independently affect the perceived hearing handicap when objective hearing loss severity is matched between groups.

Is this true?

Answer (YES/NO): YES